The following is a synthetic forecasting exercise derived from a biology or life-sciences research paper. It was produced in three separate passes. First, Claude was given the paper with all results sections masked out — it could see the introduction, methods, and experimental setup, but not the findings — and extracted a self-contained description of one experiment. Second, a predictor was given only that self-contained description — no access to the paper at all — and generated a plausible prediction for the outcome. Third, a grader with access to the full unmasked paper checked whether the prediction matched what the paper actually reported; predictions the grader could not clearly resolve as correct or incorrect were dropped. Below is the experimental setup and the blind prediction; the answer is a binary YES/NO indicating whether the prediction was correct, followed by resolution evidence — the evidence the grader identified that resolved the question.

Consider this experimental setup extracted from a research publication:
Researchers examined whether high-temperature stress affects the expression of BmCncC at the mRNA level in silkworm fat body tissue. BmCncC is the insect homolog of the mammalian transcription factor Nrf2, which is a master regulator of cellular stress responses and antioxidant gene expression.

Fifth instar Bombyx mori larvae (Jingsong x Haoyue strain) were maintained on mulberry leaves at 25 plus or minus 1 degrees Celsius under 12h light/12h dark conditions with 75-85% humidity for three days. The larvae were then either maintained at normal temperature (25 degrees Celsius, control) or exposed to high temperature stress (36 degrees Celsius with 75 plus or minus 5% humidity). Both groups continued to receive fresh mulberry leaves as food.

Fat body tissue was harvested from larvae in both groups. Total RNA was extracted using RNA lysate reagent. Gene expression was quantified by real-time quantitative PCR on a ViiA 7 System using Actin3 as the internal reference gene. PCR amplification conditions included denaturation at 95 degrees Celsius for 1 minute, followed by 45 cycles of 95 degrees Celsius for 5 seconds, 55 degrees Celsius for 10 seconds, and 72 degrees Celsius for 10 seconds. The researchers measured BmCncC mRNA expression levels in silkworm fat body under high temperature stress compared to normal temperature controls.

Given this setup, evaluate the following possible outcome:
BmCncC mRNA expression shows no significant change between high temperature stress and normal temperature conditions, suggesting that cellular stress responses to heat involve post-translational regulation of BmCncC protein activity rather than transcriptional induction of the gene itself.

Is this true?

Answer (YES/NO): NO